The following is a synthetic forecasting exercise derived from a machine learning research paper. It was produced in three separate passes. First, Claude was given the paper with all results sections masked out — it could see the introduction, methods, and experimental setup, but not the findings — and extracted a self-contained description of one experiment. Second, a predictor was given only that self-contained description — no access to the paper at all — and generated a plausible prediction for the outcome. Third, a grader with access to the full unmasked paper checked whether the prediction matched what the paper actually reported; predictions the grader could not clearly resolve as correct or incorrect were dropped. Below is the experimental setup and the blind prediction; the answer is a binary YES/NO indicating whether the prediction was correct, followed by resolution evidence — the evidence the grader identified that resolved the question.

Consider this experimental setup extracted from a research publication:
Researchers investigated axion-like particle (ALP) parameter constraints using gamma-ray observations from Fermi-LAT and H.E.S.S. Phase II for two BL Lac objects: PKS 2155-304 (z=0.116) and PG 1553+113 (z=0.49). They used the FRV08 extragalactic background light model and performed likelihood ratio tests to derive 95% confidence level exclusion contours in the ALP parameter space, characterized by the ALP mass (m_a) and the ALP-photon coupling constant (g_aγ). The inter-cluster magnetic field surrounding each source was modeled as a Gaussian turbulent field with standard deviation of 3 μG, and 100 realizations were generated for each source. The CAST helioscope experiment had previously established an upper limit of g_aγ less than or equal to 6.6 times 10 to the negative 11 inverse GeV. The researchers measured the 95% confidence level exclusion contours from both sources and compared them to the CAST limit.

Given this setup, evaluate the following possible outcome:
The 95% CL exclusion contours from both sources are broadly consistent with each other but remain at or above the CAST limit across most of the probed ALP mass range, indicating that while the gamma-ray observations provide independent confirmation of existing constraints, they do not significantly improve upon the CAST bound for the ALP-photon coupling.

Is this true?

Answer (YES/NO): NO